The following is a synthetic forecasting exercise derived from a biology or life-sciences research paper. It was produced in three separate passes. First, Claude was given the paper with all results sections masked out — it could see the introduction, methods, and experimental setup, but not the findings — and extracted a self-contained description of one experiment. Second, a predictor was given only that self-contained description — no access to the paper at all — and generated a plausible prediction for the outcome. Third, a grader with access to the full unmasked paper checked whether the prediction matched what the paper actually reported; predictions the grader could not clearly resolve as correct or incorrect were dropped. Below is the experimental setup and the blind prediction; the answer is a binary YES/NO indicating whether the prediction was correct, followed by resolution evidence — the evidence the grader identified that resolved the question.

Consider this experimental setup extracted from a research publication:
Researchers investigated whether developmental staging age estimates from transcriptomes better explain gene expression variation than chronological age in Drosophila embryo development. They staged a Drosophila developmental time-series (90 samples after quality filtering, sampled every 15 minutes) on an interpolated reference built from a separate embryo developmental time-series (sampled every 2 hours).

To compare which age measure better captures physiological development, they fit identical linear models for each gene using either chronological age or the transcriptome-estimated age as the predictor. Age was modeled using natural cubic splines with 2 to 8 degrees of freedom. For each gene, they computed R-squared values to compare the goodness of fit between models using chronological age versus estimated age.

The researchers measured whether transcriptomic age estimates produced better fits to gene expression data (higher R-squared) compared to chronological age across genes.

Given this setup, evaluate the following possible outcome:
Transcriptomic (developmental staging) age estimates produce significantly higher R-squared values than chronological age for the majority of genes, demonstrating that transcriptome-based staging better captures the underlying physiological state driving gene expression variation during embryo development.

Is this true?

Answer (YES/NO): YES